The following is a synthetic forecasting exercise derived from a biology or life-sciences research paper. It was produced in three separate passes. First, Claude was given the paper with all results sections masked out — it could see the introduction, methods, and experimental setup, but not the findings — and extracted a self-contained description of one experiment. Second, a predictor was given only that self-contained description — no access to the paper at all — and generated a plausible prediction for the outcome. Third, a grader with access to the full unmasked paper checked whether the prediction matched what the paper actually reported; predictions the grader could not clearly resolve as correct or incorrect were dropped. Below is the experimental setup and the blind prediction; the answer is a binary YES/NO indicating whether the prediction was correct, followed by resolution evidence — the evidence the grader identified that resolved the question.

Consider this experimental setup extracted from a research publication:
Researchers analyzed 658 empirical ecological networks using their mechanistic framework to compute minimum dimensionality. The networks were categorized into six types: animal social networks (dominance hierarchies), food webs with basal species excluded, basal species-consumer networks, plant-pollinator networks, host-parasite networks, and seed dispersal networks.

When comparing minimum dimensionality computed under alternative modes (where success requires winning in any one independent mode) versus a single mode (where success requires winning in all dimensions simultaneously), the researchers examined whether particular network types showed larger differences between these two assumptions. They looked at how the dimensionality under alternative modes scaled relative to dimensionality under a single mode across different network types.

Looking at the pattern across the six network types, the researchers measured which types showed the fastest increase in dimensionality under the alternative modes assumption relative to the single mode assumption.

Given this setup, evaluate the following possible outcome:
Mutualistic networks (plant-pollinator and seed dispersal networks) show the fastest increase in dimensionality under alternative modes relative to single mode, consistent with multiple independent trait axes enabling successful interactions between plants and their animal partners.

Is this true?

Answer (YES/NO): NO